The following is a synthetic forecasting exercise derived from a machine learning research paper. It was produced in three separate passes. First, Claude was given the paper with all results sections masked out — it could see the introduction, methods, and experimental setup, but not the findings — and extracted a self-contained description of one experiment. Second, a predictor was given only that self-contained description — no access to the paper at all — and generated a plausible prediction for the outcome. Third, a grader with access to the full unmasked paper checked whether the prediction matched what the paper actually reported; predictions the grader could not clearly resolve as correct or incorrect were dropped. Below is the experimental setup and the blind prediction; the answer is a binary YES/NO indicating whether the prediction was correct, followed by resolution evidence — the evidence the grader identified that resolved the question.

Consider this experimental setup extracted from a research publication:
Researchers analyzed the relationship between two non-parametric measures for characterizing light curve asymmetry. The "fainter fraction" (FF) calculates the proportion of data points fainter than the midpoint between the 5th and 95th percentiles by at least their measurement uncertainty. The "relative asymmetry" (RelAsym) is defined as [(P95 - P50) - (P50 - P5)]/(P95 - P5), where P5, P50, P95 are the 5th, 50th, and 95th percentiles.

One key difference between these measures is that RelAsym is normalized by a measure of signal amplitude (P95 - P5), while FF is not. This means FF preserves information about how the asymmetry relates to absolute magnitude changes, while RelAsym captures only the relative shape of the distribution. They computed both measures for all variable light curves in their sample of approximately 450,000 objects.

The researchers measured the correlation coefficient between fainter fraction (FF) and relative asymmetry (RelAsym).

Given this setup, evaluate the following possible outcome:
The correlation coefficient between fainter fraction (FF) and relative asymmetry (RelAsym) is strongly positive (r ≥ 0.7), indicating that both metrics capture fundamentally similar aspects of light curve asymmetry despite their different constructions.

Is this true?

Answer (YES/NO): NO